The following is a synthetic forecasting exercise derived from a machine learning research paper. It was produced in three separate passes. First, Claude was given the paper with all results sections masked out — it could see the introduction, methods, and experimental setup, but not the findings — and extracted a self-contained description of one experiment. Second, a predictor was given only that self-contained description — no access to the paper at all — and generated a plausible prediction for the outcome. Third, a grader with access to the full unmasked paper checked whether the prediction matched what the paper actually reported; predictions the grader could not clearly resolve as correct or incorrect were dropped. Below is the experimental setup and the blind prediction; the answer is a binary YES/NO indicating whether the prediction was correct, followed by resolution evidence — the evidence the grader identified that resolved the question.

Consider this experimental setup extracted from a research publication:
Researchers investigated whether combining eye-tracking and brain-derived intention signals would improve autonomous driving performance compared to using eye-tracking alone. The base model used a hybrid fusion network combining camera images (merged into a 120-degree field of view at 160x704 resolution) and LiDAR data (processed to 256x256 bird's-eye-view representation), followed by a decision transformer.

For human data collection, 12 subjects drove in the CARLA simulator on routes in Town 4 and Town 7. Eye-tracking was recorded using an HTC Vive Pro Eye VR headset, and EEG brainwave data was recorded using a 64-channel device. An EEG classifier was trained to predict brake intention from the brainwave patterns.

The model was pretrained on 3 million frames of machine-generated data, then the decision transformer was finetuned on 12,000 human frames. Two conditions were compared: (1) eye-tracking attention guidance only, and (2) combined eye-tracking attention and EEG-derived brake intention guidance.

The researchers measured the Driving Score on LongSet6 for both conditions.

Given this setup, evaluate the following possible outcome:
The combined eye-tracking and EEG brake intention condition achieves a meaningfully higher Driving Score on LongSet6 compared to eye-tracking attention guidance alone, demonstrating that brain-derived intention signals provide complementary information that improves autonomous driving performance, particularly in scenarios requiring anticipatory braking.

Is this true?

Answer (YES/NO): NO